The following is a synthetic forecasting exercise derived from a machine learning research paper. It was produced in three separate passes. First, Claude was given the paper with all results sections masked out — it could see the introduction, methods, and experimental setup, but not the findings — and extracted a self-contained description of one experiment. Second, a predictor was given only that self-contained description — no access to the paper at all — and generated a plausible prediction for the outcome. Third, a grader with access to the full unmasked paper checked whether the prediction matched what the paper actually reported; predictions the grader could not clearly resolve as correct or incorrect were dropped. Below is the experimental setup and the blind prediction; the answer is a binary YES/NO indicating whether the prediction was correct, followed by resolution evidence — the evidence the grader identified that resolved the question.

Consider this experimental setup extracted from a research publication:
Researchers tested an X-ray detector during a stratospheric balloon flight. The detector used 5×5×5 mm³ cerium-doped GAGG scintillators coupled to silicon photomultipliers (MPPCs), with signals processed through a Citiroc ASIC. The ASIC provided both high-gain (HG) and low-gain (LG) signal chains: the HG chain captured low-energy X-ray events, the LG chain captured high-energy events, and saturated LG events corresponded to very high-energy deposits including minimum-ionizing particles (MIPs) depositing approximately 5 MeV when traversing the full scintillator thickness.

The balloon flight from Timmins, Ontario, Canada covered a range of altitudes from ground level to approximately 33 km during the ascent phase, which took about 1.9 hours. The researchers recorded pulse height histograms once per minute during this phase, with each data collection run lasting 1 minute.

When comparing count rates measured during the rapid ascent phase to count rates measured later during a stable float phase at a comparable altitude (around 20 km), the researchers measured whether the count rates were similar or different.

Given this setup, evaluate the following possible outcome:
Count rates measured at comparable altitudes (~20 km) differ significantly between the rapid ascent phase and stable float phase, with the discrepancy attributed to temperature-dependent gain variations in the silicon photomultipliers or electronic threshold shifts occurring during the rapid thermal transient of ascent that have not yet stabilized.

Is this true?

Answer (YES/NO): NO